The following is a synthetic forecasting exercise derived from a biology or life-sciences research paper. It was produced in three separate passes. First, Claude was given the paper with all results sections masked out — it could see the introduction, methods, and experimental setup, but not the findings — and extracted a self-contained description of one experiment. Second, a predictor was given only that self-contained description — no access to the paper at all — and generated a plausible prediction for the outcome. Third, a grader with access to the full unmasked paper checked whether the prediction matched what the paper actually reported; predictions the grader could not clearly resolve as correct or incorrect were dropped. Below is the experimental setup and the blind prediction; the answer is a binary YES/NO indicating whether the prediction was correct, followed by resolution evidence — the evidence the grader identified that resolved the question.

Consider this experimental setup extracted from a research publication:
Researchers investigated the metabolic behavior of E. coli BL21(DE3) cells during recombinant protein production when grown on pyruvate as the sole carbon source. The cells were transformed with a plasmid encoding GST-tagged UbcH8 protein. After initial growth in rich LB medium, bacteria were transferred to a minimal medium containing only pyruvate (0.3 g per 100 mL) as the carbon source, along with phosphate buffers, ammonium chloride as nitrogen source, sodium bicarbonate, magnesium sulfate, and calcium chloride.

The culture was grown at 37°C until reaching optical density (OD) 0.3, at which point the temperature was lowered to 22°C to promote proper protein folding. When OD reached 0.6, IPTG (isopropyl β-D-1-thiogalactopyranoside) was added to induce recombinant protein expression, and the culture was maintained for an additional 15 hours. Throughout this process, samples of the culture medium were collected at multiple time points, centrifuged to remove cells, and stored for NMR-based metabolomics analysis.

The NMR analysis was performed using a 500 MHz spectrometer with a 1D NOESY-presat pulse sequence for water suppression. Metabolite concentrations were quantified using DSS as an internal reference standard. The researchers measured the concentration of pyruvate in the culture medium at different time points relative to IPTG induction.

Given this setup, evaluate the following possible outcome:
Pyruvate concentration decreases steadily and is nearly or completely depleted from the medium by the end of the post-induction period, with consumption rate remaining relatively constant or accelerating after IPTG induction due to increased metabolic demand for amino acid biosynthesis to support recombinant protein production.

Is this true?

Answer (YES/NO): NO